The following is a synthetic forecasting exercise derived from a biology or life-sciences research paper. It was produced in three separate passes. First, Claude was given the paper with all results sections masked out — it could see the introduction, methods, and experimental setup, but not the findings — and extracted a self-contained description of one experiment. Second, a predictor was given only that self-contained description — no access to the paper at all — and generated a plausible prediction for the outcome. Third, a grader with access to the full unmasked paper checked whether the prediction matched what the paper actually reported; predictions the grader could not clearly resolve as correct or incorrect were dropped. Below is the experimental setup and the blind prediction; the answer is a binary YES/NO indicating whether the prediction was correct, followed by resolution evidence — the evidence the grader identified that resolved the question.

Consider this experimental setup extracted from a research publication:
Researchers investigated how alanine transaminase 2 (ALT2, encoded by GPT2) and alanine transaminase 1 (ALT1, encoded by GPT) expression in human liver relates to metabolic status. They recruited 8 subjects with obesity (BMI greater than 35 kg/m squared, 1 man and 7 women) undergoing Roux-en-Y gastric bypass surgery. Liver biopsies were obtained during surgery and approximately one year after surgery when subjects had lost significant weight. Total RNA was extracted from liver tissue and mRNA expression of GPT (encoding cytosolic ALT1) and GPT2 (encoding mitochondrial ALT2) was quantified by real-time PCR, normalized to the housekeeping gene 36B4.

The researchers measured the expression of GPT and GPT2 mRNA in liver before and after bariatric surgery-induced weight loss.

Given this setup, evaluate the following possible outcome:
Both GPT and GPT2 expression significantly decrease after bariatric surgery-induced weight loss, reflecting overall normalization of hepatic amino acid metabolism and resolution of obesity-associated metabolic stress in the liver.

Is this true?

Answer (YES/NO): NO